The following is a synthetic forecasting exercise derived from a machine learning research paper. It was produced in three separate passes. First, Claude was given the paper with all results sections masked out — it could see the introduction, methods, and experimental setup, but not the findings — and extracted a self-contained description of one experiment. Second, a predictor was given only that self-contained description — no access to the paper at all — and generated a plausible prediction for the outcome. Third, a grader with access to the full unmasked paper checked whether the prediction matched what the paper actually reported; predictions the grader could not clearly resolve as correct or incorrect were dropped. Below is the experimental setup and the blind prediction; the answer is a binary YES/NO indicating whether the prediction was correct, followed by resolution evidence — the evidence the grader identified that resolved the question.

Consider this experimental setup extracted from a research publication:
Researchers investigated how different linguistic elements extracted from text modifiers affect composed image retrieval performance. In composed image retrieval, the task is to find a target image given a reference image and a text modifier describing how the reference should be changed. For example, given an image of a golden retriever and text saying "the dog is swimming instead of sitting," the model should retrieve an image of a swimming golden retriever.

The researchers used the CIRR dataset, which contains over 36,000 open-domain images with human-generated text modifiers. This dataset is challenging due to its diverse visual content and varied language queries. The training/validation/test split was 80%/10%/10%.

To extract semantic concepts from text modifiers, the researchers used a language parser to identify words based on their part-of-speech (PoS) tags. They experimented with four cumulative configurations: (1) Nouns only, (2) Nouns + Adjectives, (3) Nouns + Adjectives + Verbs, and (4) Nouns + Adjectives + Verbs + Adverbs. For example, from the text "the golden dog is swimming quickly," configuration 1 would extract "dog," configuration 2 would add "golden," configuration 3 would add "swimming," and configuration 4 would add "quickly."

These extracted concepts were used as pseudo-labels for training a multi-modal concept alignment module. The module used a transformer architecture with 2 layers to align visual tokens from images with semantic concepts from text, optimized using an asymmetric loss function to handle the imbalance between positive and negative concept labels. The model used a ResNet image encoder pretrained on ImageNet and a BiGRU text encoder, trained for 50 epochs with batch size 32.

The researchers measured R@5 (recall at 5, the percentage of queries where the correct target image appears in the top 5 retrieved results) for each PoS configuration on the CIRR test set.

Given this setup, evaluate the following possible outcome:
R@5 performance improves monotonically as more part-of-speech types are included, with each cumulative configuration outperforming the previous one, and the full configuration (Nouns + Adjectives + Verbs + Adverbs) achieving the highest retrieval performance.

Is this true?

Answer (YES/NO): YES